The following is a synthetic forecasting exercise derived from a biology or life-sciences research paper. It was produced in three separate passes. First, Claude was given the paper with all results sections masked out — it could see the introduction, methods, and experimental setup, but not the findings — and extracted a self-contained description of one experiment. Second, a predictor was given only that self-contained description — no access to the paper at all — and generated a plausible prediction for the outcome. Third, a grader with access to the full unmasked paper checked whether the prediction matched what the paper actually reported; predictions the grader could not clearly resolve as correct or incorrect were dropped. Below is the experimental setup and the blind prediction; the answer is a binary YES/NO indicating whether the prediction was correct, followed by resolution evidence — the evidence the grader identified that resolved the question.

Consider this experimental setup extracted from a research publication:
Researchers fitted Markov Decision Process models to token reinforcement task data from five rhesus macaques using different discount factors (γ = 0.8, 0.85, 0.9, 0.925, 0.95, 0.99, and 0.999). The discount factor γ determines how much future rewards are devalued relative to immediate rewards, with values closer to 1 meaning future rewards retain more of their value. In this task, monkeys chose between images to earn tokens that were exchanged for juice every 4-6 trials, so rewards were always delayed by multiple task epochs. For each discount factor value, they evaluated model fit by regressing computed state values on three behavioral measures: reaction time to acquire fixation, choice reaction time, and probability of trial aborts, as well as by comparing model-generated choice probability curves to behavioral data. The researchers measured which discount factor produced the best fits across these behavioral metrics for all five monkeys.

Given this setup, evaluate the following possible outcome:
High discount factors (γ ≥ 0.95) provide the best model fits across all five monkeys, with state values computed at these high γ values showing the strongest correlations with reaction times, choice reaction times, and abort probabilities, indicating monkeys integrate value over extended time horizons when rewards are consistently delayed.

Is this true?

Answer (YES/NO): YES